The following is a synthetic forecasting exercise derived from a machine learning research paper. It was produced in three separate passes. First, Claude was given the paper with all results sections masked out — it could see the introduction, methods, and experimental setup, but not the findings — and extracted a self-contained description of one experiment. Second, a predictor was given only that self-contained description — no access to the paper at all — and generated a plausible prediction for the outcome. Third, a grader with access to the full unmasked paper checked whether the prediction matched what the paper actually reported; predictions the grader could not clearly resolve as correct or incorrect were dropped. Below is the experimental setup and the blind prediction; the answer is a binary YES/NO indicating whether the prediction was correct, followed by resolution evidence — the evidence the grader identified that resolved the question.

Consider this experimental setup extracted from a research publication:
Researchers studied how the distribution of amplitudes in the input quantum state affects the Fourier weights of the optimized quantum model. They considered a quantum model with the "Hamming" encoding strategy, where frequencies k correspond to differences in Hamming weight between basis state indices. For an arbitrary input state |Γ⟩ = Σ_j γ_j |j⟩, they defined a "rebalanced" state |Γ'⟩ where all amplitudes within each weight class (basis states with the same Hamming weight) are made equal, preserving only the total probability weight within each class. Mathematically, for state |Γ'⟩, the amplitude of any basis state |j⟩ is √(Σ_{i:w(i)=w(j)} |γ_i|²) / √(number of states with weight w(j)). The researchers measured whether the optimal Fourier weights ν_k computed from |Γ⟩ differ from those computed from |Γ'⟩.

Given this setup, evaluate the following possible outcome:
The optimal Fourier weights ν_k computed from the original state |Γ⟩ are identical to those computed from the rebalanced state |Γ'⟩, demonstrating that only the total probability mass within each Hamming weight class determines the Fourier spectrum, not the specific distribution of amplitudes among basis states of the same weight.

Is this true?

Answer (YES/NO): YES